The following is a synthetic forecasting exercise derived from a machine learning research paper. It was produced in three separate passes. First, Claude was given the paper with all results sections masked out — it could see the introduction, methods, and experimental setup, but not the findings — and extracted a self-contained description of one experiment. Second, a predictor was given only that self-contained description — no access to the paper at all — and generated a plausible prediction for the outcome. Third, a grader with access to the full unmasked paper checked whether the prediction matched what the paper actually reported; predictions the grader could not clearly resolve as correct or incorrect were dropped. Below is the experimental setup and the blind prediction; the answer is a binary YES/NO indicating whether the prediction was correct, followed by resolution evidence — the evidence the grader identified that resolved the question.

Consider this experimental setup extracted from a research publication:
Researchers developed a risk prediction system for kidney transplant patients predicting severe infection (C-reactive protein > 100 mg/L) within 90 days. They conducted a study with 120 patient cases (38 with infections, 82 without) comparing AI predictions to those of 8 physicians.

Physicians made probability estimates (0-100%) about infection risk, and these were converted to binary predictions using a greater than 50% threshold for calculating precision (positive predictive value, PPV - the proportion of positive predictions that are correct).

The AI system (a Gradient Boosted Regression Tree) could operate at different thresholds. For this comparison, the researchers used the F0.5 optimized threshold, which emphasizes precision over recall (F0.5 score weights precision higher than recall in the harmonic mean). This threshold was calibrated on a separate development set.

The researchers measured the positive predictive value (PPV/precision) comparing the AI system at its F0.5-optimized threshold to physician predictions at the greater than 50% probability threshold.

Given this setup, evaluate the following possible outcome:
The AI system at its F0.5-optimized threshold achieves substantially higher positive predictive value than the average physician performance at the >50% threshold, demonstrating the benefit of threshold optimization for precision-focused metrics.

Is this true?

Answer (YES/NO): NO